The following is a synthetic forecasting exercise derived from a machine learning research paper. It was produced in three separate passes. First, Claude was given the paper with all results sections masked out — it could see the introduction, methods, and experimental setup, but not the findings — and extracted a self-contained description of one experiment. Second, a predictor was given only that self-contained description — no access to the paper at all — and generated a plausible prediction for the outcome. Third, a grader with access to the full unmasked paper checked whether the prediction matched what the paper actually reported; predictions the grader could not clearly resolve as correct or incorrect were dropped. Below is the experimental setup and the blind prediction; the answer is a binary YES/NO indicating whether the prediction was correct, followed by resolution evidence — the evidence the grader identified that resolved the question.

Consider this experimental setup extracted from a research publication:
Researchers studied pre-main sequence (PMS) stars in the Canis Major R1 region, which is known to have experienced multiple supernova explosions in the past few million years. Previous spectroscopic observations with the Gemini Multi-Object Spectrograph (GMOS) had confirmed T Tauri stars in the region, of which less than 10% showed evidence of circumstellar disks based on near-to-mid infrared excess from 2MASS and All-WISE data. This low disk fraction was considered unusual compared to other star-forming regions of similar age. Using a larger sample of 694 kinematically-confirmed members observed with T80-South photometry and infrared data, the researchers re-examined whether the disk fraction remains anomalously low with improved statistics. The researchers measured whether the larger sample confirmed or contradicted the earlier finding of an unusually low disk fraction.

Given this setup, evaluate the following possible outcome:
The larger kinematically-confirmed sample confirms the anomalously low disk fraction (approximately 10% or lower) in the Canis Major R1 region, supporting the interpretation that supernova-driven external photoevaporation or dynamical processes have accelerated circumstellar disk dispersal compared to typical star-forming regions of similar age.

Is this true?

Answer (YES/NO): YES